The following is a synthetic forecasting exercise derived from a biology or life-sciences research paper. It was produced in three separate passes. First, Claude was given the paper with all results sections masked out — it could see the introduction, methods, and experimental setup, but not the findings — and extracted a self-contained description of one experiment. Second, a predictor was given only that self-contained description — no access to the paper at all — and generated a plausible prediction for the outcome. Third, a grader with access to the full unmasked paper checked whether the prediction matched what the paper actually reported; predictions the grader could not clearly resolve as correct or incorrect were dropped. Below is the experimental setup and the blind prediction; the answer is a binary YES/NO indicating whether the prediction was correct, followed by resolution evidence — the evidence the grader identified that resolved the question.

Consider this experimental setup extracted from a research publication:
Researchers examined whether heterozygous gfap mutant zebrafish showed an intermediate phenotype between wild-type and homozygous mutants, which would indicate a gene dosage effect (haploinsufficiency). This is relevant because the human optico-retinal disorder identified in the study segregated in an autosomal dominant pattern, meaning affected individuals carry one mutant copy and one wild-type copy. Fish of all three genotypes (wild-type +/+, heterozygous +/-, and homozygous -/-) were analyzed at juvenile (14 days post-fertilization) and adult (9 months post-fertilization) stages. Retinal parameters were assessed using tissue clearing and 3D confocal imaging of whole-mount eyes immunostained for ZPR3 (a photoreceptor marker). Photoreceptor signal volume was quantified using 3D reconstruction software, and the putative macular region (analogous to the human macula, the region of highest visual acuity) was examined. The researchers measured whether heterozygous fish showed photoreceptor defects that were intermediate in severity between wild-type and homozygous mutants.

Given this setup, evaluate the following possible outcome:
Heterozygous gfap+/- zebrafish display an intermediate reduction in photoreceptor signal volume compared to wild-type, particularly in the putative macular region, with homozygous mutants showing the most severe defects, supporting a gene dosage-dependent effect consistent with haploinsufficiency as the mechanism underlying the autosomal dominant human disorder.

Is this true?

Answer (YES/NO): YES